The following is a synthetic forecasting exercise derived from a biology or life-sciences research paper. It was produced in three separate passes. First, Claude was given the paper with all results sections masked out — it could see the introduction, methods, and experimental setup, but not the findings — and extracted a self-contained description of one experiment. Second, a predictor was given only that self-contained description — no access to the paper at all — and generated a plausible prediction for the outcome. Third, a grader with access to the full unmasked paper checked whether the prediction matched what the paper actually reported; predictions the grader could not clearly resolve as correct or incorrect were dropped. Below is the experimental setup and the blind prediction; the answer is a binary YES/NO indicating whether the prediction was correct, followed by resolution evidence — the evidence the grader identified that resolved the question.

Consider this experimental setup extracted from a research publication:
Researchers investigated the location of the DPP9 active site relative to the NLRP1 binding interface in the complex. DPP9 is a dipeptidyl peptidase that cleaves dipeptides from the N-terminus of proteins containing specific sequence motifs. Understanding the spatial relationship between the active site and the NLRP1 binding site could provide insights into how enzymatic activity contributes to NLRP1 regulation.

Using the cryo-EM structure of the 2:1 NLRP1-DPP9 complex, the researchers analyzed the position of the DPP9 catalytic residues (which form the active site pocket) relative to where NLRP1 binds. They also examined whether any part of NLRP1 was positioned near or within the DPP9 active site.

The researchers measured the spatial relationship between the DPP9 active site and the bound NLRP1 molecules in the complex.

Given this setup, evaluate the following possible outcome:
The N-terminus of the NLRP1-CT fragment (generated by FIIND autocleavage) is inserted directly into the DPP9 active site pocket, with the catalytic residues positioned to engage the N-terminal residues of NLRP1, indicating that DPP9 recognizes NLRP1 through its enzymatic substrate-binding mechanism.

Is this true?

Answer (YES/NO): NO